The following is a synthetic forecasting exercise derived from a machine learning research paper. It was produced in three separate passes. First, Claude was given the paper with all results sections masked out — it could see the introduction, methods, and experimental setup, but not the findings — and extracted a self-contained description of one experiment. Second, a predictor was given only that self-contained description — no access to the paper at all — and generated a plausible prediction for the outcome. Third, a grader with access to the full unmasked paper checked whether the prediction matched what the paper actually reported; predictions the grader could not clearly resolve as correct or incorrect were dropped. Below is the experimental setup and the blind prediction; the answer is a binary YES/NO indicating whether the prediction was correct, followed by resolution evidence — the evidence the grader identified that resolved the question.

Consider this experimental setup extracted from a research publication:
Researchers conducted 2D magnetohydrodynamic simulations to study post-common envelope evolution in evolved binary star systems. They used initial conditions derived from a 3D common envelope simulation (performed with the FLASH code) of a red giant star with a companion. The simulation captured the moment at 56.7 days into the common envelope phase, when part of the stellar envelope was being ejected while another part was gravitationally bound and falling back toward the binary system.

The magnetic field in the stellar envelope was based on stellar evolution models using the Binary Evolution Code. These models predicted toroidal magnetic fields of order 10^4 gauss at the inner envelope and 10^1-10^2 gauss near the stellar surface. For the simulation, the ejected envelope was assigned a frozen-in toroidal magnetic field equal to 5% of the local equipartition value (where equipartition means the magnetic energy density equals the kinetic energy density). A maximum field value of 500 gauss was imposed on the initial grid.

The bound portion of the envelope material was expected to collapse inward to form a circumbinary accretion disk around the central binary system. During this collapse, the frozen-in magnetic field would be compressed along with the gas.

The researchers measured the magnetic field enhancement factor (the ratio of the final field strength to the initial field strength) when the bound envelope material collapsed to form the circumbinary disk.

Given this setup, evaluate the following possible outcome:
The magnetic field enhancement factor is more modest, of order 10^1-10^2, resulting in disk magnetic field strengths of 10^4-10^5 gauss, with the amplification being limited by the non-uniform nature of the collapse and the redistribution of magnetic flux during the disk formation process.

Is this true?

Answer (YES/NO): YES